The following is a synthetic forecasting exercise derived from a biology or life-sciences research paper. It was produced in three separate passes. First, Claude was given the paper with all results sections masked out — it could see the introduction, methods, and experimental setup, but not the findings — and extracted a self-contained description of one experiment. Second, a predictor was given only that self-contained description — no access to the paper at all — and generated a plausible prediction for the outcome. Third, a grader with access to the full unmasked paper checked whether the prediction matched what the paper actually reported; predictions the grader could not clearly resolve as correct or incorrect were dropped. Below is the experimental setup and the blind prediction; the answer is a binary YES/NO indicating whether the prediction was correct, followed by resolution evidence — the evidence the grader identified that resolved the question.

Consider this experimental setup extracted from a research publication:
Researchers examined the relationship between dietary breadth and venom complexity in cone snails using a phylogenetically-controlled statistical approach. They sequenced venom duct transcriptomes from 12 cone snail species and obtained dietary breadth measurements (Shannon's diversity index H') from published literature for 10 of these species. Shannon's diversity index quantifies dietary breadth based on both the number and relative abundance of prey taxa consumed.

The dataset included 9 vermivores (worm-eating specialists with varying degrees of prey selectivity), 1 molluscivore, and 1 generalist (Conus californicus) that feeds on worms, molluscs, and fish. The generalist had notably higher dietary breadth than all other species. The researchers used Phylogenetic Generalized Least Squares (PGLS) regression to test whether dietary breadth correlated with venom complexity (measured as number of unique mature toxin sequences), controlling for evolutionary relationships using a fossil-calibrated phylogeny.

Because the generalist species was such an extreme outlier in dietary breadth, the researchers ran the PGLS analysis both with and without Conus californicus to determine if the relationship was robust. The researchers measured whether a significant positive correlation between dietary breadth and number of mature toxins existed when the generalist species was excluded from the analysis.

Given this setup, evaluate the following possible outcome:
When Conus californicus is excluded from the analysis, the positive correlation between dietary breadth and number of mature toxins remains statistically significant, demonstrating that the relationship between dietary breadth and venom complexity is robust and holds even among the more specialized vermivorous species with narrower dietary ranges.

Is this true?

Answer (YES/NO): YES